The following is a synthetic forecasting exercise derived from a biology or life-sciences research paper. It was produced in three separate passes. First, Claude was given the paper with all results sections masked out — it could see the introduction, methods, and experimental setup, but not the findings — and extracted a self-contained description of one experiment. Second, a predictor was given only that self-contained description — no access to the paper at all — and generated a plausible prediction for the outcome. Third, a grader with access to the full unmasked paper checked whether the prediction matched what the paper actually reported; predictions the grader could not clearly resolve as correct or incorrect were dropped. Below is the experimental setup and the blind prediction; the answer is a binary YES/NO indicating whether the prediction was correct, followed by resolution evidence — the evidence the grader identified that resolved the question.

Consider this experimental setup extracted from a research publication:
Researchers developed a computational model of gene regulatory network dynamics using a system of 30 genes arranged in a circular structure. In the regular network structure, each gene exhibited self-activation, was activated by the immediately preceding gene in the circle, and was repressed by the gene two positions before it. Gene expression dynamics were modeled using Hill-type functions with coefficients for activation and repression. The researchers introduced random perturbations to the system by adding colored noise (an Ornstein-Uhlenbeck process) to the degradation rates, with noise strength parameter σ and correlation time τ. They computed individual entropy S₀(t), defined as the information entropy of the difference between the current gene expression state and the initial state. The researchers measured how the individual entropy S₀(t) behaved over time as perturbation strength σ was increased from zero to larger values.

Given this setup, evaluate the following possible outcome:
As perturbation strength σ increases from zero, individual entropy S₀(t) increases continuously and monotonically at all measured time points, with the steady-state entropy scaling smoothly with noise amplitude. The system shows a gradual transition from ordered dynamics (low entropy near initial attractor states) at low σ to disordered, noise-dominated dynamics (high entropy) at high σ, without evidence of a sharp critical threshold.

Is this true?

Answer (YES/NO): NO